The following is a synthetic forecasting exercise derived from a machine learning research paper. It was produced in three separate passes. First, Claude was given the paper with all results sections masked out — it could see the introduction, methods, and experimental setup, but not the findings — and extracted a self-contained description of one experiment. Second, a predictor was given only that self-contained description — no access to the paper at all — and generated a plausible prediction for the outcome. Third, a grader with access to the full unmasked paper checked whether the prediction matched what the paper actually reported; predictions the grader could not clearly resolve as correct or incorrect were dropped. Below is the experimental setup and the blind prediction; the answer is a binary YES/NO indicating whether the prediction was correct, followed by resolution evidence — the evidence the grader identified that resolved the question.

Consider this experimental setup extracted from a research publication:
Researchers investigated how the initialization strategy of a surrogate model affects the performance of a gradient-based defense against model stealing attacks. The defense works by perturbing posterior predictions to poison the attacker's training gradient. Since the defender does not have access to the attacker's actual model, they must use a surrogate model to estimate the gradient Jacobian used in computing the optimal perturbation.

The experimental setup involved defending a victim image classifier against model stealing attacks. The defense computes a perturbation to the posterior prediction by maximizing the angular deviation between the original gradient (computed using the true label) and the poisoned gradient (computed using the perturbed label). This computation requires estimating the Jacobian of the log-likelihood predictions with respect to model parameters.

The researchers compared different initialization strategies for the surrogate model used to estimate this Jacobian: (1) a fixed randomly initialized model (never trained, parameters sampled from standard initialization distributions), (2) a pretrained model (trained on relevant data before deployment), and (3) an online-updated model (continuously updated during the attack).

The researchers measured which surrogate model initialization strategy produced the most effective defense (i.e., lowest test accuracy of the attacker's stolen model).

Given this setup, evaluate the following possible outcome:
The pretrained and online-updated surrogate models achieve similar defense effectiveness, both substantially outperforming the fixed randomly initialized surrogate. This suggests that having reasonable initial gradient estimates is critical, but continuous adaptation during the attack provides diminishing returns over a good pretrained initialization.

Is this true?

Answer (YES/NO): NO